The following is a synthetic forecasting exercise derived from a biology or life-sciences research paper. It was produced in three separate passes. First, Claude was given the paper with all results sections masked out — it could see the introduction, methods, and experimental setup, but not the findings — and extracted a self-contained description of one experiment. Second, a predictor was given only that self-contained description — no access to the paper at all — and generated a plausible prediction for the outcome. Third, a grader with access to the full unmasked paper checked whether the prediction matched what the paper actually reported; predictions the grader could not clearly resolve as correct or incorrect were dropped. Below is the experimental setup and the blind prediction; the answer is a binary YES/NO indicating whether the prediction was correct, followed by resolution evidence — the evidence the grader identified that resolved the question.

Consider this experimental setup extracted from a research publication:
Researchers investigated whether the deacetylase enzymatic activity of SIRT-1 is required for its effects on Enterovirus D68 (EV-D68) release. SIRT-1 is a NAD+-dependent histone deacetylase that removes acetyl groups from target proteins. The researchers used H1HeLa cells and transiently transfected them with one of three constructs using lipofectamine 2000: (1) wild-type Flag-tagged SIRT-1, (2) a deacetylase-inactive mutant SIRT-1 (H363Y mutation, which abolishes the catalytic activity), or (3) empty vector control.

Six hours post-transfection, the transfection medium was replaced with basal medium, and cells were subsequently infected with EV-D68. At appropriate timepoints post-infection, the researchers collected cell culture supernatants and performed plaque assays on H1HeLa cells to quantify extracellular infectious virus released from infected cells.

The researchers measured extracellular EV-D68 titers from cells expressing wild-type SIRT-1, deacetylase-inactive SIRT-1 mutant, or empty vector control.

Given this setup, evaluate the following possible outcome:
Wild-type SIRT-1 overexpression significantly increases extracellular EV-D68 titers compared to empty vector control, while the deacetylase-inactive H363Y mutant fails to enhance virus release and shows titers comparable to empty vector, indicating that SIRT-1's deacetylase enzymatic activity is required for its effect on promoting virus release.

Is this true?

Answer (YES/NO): NO